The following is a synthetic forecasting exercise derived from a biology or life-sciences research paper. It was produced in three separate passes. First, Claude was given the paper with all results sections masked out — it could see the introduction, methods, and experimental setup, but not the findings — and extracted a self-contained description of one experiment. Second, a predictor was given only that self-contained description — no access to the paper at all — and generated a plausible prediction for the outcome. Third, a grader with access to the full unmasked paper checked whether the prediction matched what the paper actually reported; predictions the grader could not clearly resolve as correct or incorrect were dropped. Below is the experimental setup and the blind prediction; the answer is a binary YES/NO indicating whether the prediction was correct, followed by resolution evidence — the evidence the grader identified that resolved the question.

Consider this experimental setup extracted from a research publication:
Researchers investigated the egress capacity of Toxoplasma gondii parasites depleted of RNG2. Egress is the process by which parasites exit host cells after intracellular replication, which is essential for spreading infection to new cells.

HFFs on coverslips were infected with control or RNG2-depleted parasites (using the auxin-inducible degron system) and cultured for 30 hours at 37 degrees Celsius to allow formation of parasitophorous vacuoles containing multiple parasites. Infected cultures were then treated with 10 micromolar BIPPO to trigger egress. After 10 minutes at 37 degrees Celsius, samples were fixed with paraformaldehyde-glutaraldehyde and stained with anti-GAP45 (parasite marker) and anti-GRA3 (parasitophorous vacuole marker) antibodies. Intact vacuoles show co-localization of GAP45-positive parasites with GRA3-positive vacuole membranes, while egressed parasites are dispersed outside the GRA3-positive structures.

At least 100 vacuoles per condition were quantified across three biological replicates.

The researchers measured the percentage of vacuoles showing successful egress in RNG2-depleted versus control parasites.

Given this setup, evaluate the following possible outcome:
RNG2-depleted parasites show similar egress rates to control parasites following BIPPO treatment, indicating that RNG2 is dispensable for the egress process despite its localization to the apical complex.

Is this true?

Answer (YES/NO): YES